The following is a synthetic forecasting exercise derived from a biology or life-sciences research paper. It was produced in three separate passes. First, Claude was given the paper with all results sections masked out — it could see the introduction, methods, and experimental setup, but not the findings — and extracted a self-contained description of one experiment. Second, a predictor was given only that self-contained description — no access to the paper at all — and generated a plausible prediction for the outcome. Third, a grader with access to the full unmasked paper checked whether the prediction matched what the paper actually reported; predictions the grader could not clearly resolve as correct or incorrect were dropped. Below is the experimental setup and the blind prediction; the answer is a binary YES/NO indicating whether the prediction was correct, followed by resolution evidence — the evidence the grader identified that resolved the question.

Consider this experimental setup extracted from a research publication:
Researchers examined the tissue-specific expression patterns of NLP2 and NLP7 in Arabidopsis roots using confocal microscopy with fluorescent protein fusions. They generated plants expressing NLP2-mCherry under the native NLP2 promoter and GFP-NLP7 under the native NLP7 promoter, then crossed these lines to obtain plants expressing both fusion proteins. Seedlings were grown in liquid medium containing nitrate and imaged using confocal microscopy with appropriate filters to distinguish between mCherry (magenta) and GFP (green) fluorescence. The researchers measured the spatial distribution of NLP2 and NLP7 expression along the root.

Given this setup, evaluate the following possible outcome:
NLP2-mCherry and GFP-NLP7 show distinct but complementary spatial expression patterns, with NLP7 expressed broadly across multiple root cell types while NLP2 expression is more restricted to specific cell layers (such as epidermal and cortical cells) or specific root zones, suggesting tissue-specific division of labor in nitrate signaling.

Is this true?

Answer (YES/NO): NO